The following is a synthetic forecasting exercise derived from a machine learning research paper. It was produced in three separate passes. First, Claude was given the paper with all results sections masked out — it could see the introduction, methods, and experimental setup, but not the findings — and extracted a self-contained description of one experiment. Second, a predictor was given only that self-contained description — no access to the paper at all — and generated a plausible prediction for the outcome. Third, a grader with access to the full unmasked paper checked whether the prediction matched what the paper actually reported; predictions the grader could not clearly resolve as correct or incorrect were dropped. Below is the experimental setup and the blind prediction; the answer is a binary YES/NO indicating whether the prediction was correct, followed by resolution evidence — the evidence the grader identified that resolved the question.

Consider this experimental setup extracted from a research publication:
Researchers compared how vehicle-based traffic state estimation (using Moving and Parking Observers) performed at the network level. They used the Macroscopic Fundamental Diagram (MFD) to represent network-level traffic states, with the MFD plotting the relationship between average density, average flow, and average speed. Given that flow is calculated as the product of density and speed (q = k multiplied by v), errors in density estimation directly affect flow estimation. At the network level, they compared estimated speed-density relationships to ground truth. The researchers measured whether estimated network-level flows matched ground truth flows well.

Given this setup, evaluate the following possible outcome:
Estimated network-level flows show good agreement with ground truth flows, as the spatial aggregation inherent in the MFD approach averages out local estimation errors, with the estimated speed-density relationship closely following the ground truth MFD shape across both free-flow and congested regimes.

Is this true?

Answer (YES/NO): NO